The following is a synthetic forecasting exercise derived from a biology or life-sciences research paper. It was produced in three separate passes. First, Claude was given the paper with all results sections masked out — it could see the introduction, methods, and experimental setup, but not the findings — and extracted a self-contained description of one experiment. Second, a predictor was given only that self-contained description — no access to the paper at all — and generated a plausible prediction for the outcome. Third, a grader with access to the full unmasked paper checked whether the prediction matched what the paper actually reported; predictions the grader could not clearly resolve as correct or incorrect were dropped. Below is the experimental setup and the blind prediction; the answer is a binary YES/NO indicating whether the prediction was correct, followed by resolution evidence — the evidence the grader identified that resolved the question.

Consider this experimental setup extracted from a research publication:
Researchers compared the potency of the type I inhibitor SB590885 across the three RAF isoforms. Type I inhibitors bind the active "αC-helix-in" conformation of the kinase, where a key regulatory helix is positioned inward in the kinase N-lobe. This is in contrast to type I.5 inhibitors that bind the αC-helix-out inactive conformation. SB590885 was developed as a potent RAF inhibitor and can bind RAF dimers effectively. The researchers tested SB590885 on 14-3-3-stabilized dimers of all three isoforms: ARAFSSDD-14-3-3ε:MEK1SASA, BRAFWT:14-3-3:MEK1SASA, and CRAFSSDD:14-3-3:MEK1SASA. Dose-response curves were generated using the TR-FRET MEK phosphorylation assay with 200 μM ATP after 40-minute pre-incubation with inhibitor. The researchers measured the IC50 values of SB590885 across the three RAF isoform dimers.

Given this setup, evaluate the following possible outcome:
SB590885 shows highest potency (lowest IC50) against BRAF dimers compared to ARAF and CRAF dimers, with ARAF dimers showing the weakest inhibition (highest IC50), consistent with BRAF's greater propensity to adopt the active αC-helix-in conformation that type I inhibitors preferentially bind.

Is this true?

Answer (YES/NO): NO